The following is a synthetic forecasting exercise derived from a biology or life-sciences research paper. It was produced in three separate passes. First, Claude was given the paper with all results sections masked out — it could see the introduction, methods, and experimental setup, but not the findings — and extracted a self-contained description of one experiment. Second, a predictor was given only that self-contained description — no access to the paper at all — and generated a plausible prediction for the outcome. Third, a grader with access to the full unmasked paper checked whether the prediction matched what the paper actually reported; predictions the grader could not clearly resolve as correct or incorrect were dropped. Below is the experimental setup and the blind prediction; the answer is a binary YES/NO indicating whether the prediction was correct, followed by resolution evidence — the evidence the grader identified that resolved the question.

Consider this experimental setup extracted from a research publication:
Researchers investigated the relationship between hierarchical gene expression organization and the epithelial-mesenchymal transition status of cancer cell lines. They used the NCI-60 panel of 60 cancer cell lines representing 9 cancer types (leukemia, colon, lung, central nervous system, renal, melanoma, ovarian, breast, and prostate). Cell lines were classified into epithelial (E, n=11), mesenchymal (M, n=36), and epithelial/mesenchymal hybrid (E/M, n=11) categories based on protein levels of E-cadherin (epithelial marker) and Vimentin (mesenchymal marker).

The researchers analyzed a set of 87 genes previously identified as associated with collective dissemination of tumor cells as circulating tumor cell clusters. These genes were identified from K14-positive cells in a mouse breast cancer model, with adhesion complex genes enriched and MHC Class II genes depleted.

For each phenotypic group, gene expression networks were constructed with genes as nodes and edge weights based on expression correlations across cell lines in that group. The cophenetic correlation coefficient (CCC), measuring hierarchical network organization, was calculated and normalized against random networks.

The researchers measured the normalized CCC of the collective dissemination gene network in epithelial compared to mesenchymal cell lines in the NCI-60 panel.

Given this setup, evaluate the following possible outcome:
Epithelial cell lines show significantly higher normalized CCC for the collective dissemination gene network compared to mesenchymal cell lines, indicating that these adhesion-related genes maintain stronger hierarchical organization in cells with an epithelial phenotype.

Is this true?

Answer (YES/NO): YES